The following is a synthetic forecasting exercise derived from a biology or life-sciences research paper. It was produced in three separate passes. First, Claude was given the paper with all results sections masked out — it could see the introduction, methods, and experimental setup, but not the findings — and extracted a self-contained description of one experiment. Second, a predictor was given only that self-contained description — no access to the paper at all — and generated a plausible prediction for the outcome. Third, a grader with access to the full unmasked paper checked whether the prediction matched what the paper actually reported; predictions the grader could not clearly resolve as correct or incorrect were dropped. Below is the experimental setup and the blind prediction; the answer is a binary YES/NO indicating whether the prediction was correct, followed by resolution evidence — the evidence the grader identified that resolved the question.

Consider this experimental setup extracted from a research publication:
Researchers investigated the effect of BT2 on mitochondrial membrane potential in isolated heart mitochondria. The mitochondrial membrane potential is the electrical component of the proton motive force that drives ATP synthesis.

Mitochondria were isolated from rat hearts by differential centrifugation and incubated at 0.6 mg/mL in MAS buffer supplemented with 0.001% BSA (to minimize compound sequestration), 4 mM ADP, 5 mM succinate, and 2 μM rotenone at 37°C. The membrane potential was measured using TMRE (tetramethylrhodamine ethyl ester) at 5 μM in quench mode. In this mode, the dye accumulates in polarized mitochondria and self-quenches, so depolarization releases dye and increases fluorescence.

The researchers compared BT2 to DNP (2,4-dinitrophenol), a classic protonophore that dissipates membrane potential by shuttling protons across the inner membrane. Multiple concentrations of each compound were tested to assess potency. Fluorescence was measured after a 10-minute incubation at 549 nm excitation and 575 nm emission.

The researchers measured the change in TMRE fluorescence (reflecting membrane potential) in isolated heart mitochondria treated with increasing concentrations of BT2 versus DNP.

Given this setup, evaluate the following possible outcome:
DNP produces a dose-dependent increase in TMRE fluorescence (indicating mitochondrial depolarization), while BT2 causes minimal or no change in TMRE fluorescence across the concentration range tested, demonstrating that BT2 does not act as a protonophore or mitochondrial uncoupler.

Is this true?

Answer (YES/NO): NO